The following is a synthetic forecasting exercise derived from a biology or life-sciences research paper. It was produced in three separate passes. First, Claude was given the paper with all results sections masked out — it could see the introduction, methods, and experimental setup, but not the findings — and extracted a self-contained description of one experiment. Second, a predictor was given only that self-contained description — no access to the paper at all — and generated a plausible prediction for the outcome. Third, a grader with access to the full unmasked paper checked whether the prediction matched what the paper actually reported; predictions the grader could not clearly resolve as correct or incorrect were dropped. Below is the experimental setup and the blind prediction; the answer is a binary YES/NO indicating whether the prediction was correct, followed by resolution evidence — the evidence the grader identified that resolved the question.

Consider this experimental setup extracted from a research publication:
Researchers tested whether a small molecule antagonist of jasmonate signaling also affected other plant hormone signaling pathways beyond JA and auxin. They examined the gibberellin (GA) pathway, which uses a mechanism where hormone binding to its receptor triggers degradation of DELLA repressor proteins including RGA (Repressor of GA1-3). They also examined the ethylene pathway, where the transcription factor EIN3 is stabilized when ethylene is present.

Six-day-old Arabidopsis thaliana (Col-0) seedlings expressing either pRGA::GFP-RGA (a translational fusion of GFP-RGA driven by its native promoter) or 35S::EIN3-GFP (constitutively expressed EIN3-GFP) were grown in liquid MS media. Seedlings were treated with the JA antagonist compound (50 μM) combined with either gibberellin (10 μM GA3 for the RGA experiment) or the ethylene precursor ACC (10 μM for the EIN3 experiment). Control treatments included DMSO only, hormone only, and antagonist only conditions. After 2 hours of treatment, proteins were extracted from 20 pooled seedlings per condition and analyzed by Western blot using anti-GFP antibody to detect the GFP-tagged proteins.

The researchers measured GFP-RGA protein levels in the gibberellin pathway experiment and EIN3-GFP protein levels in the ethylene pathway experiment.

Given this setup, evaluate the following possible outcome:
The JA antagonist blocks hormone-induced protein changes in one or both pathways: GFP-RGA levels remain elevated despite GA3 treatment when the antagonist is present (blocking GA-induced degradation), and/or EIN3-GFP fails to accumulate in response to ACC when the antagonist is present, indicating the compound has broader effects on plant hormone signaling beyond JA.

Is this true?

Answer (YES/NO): NO